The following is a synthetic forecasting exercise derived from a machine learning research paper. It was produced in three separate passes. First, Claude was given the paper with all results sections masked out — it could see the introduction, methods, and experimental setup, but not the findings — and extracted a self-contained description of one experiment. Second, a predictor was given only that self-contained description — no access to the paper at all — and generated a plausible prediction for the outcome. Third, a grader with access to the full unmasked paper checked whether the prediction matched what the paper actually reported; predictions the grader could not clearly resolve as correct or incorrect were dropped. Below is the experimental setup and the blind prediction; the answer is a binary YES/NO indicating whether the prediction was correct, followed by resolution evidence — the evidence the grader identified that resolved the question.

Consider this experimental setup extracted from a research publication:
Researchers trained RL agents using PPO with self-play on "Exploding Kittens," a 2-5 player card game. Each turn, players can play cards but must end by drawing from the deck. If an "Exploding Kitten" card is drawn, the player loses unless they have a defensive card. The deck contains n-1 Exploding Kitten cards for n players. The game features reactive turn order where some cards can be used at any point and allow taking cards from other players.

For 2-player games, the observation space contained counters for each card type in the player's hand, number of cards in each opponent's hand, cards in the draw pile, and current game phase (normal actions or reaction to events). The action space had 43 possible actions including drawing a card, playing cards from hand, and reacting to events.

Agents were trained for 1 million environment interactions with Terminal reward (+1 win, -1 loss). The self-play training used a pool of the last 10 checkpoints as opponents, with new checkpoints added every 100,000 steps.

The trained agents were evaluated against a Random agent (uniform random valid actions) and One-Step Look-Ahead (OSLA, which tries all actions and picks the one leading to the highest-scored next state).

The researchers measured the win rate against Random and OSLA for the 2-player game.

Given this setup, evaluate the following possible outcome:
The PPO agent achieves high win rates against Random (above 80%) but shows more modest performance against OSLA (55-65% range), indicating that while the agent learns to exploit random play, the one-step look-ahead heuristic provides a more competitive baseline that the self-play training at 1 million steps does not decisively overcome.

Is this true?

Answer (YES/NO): NO